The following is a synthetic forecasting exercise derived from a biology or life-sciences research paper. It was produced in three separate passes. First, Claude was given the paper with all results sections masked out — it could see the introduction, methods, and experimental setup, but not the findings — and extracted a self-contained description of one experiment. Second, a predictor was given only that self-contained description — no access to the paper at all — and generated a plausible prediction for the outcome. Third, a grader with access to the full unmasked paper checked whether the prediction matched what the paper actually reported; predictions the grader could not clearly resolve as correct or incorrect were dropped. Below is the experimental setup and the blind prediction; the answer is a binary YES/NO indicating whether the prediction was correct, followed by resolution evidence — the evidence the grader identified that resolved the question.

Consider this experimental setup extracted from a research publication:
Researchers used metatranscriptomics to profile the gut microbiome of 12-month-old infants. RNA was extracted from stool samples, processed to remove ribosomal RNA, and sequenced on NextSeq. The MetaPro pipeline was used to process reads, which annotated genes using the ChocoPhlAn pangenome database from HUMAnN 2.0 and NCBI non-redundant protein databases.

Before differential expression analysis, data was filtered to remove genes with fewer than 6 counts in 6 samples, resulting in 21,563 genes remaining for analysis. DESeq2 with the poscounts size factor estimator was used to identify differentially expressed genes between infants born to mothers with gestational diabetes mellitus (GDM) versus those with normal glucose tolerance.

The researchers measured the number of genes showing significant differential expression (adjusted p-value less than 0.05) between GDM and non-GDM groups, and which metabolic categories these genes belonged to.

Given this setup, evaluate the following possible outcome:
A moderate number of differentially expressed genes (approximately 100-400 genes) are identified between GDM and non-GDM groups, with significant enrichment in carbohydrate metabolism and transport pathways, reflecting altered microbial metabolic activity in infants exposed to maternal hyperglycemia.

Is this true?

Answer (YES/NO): NO